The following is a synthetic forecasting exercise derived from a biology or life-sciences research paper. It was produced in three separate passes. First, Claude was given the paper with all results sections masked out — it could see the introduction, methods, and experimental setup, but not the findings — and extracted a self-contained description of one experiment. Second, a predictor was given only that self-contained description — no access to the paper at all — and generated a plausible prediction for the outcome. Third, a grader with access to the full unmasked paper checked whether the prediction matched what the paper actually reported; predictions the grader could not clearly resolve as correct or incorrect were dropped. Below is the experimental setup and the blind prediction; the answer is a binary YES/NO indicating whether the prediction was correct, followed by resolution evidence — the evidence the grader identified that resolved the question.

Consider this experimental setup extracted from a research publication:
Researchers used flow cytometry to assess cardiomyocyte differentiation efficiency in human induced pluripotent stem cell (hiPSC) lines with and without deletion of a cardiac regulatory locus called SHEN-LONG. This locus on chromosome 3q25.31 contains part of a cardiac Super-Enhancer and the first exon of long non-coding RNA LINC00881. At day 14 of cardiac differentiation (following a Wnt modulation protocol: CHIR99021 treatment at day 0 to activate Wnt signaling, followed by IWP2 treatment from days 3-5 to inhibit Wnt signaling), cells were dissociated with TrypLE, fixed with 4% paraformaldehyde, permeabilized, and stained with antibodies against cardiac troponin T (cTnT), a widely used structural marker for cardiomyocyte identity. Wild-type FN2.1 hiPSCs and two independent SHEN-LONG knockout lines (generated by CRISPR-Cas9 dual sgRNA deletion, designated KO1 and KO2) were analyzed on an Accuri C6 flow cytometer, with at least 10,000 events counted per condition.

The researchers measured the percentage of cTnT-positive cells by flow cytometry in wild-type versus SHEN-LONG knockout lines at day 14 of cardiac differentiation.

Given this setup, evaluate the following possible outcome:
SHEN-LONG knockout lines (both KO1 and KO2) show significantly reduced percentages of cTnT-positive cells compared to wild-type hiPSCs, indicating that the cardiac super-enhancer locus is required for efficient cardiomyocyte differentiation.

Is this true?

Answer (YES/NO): NO